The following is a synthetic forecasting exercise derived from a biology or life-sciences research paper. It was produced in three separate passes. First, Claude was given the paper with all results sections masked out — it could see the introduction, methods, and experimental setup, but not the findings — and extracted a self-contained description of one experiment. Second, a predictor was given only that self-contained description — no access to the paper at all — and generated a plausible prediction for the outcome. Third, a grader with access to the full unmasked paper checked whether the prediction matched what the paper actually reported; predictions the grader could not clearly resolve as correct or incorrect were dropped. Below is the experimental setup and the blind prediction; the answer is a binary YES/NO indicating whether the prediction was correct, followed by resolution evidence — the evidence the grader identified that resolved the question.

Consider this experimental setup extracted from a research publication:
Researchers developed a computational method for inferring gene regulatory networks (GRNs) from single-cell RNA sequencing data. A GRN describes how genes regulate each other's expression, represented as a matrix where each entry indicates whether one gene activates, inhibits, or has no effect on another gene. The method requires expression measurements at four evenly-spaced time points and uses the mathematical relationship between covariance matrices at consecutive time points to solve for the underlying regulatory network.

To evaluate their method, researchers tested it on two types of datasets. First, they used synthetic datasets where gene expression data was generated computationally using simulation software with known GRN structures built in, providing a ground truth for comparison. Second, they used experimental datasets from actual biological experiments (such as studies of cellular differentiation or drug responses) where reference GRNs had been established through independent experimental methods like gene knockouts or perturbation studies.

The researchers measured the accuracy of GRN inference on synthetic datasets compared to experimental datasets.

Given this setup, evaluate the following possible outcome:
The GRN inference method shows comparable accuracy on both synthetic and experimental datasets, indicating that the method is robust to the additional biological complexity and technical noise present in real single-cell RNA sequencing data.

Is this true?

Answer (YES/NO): NO